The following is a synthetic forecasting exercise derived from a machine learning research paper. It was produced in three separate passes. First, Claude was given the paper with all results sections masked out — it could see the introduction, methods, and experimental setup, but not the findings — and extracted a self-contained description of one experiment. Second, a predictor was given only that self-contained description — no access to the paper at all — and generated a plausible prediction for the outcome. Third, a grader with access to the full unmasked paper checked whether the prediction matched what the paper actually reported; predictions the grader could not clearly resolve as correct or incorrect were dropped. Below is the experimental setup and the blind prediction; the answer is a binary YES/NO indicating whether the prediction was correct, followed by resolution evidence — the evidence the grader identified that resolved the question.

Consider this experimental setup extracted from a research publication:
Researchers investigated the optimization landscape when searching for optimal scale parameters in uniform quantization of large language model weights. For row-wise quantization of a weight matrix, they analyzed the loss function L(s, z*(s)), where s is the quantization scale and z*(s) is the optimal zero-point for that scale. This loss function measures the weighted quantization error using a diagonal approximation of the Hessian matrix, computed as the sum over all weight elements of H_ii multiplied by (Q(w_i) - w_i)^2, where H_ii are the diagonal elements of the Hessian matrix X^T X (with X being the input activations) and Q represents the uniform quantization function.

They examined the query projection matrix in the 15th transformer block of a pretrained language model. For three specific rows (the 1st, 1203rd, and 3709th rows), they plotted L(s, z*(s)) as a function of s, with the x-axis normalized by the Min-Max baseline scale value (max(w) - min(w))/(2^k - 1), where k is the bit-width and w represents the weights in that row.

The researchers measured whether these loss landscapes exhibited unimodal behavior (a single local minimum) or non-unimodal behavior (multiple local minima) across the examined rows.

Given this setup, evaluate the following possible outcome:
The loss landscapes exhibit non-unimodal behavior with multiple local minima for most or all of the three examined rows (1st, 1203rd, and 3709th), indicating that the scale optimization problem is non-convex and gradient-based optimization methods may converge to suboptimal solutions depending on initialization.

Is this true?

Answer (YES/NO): YES